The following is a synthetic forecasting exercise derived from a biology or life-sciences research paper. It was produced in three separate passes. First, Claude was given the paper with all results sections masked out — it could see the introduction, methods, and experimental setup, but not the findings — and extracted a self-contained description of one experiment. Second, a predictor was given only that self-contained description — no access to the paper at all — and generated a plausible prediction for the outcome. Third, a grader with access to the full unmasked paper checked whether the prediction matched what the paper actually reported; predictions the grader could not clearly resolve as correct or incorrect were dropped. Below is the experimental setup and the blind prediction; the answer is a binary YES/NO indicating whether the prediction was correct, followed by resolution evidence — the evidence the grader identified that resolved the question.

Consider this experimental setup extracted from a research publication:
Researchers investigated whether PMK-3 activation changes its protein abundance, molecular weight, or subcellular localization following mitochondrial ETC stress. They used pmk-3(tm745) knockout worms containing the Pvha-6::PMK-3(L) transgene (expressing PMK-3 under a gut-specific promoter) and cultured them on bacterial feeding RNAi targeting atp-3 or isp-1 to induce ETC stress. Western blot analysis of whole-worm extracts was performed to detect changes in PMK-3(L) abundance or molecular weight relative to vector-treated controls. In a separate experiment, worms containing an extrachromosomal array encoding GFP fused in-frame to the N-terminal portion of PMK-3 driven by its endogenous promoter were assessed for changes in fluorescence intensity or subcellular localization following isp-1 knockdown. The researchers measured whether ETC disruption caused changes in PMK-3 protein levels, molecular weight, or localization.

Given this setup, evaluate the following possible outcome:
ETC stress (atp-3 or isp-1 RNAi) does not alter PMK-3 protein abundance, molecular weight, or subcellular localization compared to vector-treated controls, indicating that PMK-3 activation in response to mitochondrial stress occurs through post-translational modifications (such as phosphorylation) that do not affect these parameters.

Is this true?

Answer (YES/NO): YES